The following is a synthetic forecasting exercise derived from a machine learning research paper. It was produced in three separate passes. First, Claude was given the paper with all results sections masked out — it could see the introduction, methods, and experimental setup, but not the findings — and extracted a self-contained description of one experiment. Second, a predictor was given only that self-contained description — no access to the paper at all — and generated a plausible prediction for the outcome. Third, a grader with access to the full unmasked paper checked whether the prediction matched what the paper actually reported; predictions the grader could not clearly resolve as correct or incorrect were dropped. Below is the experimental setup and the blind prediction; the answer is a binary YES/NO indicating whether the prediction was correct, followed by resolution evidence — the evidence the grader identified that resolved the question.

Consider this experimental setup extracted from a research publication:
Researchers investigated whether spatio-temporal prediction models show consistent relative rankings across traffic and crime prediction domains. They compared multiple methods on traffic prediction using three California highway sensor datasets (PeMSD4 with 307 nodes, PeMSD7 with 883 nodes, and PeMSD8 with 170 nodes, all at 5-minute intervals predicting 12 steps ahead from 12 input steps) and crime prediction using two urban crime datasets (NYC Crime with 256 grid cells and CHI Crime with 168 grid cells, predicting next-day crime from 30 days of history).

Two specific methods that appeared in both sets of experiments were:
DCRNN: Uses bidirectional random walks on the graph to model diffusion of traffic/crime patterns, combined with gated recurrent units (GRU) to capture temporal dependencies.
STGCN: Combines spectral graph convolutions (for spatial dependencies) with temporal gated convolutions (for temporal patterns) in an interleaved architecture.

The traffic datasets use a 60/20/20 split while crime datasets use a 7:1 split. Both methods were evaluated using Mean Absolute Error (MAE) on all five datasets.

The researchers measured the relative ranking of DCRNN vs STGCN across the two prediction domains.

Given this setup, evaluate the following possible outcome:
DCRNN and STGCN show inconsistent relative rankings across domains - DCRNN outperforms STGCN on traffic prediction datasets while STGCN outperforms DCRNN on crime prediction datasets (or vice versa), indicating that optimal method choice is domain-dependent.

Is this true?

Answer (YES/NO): NO